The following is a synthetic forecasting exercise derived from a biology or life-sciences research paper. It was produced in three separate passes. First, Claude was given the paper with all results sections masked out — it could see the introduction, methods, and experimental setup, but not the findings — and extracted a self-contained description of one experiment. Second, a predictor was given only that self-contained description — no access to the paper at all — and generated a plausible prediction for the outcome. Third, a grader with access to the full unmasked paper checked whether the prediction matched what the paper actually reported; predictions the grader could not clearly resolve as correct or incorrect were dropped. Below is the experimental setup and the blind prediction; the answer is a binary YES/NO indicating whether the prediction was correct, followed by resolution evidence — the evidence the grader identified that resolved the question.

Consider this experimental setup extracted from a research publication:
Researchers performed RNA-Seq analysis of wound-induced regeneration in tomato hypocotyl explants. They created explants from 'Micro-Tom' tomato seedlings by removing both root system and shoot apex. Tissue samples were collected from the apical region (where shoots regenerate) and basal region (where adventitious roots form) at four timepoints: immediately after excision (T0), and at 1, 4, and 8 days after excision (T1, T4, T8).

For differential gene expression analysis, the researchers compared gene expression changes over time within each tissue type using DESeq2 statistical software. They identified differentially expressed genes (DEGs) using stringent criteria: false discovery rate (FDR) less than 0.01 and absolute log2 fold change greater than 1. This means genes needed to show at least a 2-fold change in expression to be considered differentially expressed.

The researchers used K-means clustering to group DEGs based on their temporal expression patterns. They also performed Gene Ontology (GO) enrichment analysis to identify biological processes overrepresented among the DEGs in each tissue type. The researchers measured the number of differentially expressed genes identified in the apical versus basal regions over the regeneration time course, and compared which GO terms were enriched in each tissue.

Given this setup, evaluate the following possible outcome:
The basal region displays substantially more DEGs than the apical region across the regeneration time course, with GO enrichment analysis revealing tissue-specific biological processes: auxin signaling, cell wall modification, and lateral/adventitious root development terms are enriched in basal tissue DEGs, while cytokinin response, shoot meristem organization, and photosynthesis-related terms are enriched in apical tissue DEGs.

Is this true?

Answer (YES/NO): NO